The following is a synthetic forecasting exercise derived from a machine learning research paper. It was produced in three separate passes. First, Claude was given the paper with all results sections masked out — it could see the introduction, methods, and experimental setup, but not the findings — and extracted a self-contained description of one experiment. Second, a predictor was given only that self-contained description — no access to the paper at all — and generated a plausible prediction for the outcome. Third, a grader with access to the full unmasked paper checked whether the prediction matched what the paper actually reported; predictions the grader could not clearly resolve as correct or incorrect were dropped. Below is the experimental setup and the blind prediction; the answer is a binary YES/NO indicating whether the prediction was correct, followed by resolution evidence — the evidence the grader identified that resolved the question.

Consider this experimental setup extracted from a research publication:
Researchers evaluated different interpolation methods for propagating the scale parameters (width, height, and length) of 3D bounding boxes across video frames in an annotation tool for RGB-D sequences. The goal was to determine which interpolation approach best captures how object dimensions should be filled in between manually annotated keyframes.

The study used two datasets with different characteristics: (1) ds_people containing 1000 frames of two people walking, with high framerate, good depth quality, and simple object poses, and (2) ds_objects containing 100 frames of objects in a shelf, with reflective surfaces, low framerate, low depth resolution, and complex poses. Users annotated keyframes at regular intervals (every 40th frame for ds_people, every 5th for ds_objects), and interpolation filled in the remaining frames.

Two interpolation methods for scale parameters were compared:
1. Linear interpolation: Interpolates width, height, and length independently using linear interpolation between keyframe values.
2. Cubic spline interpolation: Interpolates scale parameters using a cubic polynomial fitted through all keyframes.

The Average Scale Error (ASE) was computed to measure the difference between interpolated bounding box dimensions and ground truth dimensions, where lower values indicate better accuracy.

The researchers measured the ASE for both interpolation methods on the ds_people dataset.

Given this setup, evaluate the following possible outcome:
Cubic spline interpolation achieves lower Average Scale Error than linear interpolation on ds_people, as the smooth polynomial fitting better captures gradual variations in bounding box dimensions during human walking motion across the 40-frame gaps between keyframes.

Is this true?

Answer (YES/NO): NO